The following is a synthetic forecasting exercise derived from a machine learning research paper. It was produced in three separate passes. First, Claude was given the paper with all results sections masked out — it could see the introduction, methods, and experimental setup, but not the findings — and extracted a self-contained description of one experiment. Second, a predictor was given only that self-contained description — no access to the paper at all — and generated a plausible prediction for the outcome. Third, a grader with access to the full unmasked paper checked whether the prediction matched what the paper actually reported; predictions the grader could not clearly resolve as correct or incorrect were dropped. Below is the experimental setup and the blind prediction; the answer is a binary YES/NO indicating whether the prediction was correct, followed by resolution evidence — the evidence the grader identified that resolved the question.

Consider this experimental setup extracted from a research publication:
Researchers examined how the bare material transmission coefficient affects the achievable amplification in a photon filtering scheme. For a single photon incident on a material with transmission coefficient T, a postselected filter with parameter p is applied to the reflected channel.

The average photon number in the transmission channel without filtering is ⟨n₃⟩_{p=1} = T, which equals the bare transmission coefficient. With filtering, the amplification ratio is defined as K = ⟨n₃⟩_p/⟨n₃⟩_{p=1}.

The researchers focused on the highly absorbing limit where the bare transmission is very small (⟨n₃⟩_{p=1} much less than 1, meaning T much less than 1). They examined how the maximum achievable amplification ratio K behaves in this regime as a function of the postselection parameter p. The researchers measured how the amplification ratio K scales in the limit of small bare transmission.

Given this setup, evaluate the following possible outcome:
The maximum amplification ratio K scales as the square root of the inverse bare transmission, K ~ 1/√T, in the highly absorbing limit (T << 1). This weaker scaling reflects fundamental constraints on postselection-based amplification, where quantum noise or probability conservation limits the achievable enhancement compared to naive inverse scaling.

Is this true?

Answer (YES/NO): NO